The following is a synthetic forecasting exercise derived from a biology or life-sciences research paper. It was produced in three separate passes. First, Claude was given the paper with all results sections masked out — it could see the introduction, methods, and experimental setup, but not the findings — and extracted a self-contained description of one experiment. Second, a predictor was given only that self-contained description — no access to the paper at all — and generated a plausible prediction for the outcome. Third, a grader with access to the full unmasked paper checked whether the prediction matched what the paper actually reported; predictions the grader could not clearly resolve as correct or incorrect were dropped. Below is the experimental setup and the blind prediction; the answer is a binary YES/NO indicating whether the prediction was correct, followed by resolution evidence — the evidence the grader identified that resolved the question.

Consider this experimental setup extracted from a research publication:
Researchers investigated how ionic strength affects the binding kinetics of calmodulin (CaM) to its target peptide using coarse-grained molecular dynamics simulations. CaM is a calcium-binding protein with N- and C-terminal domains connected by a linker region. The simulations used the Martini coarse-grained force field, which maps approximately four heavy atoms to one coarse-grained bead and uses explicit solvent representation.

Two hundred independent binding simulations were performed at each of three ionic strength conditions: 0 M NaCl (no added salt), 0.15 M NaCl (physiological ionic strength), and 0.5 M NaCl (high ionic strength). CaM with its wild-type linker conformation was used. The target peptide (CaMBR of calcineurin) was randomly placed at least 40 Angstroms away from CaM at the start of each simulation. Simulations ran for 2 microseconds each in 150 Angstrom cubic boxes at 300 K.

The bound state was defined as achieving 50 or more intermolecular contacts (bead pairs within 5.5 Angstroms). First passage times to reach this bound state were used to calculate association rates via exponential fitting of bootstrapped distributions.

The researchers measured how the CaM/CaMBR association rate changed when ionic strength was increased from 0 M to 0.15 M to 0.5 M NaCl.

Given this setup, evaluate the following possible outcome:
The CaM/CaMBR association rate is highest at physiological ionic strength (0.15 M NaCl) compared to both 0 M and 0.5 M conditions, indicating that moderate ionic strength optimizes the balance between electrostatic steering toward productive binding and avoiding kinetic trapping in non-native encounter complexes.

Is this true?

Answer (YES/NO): NO